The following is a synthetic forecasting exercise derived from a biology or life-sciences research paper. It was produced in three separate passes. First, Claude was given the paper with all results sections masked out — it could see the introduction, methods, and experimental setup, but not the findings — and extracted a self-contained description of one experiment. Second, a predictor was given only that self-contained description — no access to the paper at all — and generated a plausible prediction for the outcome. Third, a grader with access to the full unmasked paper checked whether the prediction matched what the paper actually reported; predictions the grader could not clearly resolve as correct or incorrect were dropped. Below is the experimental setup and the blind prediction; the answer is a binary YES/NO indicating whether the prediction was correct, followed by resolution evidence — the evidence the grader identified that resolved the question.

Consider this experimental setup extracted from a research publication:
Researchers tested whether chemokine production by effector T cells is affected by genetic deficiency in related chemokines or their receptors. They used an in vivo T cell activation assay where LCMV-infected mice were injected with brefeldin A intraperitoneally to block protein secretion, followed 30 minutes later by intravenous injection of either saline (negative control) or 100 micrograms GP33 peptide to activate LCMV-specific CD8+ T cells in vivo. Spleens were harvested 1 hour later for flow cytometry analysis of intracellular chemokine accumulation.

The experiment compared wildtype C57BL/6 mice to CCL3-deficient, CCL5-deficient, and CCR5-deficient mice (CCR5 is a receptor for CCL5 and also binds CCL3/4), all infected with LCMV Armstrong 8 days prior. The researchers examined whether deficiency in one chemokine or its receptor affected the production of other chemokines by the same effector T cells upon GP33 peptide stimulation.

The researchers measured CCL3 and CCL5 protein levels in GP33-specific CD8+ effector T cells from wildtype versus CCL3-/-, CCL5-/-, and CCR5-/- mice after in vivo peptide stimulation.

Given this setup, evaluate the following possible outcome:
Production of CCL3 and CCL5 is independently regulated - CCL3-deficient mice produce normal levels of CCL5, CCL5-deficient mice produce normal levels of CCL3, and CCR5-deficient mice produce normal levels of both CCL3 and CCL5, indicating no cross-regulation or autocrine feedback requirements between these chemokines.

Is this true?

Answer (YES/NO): NO